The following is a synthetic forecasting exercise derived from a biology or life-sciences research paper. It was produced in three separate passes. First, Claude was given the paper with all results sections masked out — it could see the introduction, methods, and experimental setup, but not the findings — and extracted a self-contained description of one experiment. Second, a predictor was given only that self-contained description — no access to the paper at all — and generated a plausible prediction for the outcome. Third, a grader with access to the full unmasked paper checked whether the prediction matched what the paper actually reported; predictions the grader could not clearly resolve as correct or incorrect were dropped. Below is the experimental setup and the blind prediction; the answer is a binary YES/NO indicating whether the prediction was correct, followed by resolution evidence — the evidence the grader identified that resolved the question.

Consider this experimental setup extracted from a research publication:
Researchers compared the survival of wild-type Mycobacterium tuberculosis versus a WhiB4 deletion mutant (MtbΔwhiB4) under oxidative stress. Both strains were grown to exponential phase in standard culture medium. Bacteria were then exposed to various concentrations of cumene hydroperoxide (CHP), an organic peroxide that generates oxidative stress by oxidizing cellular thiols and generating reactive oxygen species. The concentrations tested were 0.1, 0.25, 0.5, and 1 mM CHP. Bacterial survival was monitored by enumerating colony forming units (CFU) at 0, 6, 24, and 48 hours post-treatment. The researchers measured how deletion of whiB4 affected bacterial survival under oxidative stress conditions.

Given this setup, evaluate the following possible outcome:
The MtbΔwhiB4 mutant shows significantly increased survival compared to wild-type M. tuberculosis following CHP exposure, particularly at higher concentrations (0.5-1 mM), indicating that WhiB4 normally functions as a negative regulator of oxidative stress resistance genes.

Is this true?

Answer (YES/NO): YES